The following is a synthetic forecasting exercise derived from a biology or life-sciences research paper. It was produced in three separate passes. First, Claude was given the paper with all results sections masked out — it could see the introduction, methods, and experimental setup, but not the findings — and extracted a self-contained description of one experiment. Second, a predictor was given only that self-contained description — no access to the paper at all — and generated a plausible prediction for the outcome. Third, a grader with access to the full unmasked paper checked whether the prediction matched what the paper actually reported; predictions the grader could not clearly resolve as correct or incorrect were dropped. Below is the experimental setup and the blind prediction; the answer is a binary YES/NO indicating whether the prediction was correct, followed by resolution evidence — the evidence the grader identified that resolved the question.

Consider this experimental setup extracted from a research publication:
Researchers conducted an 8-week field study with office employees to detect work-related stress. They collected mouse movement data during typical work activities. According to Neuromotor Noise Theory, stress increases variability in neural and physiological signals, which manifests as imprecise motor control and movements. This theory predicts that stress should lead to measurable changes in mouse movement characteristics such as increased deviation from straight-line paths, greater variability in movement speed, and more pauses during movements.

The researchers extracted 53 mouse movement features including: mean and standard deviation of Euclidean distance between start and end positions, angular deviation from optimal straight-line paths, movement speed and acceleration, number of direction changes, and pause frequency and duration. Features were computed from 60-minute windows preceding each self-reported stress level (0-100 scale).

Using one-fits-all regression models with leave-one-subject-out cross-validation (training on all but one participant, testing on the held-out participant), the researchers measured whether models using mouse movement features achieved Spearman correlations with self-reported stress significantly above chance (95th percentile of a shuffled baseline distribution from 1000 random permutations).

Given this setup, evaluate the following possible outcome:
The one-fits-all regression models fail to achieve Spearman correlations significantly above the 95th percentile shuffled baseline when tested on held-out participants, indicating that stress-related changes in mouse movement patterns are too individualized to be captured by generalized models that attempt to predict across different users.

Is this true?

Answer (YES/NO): NO